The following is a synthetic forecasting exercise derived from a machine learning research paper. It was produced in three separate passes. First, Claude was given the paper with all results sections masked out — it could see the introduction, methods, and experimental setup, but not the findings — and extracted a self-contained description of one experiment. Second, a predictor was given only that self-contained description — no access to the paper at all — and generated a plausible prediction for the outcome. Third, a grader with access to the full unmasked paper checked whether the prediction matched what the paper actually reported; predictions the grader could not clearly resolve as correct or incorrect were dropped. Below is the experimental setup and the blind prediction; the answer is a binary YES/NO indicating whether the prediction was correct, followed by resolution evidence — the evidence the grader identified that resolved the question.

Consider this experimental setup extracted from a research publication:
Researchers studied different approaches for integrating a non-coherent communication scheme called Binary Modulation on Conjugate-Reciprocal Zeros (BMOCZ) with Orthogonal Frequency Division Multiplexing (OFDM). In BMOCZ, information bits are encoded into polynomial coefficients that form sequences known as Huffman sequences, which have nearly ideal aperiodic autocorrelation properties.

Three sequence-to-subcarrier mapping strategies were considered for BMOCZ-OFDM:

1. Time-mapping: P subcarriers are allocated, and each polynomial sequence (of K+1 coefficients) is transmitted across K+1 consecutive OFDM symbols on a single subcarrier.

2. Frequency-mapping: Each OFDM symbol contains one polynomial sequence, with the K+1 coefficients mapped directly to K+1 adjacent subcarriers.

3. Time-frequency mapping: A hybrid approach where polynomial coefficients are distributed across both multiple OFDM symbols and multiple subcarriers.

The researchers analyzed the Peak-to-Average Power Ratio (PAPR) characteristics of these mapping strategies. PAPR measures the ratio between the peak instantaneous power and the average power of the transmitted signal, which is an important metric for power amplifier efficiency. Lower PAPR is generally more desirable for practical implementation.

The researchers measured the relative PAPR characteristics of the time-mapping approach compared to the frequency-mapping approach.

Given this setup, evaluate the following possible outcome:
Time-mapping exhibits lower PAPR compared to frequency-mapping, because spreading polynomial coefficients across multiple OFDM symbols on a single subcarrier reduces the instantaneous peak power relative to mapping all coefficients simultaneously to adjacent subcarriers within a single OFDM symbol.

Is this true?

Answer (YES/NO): NO